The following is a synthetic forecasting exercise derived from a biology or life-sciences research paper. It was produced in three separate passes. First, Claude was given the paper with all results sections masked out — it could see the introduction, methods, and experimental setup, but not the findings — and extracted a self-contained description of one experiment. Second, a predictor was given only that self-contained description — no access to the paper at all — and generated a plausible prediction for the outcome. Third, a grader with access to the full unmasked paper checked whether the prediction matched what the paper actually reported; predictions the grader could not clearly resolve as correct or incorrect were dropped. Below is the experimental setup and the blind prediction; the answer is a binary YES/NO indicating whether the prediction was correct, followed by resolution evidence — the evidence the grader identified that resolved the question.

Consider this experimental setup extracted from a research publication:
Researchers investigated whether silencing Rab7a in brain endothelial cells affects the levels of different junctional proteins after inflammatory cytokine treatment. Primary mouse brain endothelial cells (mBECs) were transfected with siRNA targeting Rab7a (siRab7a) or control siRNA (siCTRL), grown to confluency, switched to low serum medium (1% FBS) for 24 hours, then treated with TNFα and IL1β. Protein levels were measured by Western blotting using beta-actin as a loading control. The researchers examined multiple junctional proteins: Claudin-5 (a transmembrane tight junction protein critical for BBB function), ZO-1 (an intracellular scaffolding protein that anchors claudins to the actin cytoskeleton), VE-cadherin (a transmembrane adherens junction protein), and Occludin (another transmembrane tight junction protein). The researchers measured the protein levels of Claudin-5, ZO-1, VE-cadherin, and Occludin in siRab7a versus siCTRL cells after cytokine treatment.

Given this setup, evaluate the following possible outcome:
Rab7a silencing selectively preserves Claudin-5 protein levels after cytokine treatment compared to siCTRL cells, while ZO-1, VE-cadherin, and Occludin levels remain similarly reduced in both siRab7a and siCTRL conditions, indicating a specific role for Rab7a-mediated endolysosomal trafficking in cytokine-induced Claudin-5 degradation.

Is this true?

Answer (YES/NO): NO